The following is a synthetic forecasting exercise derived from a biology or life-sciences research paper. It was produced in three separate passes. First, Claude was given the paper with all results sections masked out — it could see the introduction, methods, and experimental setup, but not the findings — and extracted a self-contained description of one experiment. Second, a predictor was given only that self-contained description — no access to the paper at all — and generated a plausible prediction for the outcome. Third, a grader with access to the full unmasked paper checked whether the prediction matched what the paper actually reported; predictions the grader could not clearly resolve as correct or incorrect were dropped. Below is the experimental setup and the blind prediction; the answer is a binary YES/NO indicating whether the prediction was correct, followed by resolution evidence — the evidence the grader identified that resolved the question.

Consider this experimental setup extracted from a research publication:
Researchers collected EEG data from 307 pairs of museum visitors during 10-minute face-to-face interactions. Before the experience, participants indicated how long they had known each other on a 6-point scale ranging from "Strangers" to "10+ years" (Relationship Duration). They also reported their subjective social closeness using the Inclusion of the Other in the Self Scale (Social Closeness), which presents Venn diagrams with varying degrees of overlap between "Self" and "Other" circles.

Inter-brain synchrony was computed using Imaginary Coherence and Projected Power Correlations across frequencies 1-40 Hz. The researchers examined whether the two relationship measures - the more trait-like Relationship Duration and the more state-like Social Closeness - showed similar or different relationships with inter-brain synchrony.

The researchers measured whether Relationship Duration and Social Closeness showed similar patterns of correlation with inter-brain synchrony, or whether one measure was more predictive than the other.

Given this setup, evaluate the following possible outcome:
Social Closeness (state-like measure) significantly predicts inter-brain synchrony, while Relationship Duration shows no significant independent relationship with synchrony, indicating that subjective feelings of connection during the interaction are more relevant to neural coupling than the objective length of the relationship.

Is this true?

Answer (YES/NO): NO